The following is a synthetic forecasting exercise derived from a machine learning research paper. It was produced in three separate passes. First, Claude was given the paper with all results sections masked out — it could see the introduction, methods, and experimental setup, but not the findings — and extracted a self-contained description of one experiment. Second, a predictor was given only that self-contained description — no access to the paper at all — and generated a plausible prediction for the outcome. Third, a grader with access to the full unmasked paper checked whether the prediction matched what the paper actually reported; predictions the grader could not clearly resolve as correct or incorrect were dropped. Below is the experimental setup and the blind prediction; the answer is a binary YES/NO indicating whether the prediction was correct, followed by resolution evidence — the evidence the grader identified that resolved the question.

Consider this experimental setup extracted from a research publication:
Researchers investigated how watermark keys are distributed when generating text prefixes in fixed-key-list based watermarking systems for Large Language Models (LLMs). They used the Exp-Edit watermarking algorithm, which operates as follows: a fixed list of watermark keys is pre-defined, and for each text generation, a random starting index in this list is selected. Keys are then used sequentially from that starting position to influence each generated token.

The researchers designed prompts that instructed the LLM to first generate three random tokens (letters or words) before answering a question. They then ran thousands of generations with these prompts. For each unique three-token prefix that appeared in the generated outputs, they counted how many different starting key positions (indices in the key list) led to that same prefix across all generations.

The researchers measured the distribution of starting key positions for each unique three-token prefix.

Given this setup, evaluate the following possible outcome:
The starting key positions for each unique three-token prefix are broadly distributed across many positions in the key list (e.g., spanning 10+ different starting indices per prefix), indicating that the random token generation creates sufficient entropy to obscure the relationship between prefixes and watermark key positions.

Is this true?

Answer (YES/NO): NO